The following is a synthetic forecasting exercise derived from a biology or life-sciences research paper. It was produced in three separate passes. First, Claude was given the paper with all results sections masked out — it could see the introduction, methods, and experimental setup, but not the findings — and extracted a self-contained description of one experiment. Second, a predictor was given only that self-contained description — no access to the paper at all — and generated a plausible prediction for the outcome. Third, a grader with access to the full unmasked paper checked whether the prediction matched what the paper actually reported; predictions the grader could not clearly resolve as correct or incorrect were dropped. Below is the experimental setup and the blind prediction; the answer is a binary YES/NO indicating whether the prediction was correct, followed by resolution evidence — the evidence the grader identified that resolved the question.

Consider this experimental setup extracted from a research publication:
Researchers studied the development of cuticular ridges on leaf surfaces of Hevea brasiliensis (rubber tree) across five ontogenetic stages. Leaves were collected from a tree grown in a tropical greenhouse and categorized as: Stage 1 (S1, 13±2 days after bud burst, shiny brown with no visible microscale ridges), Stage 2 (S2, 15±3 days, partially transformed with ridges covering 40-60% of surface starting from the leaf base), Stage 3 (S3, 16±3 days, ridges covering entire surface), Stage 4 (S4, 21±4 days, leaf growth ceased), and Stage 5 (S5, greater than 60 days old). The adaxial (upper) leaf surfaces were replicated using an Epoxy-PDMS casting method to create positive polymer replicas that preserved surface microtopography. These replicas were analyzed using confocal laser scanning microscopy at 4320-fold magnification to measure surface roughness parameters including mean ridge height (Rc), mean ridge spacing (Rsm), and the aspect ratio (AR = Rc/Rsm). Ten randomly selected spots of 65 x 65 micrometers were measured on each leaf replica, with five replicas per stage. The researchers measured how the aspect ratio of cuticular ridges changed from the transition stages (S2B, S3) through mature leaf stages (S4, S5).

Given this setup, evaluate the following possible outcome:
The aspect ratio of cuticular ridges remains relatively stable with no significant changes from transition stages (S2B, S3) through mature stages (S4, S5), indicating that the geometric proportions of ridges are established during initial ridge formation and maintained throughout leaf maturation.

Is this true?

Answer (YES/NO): NO